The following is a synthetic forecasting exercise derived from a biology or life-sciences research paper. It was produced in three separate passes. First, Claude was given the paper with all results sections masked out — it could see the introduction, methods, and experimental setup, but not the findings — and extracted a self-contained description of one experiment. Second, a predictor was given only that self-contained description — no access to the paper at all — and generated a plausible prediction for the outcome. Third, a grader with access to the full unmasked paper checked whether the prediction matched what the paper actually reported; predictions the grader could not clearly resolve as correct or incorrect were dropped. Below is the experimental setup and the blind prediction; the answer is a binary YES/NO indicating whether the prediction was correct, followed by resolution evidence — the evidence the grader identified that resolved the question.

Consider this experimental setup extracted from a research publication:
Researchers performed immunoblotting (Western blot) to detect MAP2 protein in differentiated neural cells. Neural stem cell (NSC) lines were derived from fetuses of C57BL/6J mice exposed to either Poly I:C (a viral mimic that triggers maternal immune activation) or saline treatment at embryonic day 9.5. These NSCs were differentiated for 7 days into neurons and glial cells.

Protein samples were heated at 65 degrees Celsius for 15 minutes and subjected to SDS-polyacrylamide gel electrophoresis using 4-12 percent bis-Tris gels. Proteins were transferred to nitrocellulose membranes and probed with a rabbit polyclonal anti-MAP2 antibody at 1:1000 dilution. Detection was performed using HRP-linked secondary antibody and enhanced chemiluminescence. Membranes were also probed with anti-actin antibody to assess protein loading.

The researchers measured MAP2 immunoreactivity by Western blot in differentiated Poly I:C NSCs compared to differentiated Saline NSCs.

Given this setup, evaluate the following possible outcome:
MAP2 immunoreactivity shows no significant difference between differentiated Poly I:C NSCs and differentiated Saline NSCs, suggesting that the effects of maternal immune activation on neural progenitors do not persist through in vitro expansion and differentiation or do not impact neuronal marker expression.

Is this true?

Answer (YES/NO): NO